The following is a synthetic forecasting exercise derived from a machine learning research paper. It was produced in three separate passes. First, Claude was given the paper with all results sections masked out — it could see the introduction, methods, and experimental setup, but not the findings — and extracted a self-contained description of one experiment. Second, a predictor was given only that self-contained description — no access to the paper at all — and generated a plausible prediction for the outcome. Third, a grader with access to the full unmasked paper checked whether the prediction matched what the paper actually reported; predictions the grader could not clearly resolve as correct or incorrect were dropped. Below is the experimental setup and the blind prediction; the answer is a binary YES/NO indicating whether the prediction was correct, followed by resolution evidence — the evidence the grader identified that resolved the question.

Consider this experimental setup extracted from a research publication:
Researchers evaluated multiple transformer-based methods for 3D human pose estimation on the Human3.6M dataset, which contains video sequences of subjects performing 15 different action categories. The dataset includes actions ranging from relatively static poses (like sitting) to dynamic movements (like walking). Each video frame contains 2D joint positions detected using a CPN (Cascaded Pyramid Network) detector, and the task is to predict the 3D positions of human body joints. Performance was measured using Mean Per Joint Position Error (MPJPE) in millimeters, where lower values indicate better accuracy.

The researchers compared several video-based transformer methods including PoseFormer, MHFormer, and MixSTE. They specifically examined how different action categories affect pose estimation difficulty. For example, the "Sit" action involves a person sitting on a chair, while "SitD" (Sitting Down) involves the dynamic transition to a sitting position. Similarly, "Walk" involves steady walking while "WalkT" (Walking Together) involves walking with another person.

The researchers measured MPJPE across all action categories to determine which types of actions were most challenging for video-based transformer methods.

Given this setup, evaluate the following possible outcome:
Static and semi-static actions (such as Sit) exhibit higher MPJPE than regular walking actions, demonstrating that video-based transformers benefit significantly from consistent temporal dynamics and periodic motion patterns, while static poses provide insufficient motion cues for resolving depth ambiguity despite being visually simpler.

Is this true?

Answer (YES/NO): YES